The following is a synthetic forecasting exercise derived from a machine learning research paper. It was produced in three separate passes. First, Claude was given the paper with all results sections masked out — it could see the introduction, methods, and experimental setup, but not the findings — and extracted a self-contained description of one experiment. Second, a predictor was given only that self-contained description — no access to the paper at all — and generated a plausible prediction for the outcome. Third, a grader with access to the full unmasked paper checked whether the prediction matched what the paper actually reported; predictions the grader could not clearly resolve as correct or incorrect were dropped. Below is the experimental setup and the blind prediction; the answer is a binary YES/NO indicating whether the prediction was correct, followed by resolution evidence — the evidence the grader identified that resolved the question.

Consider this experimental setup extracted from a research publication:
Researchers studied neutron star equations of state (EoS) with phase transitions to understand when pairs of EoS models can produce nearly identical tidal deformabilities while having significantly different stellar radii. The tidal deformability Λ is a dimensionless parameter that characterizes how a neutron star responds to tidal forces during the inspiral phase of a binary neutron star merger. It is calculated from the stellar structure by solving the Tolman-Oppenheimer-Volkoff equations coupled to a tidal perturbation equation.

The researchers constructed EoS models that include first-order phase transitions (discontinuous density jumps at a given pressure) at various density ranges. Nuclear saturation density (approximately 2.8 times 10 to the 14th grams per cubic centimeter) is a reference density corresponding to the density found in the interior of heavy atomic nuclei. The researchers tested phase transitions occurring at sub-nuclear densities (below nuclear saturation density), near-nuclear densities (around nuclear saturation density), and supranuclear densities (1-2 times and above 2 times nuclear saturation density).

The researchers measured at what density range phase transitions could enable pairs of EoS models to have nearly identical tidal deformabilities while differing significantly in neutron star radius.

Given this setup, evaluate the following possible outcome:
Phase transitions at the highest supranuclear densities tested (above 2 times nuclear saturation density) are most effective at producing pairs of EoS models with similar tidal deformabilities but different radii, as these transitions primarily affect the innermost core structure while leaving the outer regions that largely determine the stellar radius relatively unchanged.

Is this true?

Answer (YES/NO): NO